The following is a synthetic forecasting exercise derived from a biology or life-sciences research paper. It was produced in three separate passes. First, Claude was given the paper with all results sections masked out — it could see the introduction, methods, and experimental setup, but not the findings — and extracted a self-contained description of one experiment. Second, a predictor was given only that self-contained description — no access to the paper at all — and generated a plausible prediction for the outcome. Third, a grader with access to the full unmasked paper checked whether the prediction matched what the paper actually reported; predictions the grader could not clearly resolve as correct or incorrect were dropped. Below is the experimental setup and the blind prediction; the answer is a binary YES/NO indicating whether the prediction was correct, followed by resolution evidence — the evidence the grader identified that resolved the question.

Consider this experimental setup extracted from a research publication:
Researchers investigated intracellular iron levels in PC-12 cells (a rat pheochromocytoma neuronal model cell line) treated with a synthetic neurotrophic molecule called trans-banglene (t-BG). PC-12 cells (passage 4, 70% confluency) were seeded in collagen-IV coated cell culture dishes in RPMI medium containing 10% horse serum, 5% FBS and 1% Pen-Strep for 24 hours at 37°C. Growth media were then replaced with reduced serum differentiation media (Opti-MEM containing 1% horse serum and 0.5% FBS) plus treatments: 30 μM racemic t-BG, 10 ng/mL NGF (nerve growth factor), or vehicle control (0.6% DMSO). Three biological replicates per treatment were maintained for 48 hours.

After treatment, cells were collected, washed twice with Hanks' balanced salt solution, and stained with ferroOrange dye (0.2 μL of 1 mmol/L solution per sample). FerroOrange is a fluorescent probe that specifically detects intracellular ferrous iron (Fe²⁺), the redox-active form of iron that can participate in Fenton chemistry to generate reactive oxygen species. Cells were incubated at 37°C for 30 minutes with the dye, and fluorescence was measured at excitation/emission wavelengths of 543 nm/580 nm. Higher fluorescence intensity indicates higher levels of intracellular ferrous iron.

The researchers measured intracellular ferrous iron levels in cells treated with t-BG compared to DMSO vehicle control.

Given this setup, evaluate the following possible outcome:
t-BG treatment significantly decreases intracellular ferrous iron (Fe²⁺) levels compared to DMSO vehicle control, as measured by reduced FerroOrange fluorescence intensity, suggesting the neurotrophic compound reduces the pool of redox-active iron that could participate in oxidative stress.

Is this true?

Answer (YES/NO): YES